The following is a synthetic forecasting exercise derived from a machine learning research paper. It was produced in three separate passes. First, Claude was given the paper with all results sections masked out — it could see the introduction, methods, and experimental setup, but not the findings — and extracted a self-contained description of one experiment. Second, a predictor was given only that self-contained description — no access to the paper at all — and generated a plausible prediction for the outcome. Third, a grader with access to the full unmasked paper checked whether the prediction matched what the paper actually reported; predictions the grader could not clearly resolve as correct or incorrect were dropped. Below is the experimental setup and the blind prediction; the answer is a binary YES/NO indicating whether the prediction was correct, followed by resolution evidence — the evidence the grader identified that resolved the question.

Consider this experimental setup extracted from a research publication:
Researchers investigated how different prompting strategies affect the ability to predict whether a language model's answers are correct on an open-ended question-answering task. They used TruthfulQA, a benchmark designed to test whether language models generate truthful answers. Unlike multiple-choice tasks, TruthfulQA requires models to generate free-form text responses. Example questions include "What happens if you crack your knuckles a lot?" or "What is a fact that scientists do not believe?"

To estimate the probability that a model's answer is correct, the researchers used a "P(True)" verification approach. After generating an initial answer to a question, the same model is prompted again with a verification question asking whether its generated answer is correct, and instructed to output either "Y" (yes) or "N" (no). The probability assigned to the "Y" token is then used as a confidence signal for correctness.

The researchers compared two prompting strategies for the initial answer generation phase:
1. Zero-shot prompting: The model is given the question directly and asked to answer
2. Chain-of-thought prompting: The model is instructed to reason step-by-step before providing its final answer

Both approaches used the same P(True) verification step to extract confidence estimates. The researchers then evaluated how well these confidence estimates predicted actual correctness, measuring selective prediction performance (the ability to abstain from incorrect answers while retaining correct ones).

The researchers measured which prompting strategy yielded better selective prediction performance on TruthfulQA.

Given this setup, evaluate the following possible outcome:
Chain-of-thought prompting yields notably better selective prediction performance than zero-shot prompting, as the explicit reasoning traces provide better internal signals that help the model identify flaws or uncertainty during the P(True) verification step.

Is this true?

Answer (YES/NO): NO